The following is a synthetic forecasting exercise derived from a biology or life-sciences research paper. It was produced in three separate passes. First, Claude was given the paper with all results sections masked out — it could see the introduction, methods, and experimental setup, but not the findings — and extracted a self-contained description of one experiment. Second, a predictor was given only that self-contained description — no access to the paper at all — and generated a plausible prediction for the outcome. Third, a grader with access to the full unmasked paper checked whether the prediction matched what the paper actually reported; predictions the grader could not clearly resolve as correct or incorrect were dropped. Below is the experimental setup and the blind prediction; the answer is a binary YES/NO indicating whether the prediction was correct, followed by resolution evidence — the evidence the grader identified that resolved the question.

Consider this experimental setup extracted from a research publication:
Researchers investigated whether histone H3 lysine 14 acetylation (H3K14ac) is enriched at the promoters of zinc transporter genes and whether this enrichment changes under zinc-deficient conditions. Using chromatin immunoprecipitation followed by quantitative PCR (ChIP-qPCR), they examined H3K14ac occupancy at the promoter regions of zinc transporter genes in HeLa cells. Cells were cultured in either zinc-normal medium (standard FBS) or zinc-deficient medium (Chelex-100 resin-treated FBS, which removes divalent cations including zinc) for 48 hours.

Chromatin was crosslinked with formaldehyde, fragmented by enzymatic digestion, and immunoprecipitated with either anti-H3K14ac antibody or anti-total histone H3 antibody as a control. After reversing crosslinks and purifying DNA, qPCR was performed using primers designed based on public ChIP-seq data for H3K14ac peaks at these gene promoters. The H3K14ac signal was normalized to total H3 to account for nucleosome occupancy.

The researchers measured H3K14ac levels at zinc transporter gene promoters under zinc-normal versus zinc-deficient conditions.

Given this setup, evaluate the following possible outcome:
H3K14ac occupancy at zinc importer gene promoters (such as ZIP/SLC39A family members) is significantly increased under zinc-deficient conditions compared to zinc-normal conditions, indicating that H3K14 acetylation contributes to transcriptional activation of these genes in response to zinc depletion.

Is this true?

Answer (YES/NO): NO